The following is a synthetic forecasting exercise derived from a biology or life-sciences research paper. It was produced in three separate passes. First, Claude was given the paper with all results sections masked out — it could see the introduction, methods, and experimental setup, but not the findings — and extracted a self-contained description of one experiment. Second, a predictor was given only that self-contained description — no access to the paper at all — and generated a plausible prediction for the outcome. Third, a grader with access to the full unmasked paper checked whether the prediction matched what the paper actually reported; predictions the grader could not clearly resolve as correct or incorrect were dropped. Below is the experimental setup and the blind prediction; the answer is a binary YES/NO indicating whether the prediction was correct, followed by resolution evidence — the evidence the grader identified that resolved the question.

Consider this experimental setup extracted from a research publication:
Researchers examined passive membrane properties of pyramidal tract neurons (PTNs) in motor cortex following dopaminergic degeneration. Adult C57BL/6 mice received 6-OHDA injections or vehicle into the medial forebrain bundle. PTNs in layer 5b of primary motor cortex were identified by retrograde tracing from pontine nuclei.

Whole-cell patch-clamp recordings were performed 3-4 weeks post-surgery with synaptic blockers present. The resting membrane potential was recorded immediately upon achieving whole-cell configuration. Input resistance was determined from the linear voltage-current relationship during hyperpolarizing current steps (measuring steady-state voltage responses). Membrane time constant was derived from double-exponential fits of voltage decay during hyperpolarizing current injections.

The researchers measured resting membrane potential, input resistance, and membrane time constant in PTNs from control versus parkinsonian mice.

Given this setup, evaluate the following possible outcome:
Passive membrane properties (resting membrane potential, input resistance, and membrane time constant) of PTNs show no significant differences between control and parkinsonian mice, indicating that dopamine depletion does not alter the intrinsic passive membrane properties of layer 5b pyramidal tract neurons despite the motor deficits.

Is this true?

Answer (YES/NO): YES